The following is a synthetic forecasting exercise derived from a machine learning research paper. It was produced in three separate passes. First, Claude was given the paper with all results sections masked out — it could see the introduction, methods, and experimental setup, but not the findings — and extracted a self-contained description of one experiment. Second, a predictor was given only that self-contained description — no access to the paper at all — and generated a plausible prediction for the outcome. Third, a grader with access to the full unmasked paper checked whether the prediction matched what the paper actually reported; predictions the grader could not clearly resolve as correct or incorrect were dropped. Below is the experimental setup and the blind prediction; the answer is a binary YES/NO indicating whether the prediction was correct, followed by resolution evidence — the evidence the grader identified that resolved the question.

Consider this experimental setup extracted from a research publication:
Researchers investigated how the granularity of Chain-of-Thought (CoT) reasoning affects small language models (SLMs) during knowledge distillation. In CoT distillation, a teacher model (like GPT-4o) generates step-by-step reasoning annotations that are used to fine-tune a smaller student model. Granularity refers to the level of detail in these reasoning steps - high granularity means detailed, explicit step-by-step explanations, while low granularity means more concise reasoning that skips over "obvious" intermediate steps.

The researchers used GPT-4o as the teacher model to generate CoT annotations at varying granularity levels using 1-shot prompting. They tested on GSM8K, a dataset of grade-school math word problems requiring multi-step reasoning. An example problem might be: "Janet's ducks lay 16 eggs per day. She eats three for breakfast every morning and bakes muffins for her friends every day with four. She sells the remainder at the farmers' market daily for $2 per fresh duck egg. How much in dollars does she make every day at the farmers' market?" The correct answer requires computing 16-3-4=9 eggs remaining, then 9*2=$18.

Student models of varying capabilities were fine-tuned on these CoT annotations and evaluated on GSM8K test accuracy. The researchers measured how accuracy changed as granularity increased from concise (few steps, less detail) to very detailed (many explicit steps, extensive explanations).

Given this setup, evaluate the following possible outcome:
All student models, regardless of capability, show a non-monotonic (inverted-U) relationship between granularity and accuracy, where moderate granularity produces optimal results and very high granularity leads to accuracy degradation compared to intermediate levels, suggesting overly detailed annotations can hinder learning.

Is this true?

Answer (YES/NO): NO